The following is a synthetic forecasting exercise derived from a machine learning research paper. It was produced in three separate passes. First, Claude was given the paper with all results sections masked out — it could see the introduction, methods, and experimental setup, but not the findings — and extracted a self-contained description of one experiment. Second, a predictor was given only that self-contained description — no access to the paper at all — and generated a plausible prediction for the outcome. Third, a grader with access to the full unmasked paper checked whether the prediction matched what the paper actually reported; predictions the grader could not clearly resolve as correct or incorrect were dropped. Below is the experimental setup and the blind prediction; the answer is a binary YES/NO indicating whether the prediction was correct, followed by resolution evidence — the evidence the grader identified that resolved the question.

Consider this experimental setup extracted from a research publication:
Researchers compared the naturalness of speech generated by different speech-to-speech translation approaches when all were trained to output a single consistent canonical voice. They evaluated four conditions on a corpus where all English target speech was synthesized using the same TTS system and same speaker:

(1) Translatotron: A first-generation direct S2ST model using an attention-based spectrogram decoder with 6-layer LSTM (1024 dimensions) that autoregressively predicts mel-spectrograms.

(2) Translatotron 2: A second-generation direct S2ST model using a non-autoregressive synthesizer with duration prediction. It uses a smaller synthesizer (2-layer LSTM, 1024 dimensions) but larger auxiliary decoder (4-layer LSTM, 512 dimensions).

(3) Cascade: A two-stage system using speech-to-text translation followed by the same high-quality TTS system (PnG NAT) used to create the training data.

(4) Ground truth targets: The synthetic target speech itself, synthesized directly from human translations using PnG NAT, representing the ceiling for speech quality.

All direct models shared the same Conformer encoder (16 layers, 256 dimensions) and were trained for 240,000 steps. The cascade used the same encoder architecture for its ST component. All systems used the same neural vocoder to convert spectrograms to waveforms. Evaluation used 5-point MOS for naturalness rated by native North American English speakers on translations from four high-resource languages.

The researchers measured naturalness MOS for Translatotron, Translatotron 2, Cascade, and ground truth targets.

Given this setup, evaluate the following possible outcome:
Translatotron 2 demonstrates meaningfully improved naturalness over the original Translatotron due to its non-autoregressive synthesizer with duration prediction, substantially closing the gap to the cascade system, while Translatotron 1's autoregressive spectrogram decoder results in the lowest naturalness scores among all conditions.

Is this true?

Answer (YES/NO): YES